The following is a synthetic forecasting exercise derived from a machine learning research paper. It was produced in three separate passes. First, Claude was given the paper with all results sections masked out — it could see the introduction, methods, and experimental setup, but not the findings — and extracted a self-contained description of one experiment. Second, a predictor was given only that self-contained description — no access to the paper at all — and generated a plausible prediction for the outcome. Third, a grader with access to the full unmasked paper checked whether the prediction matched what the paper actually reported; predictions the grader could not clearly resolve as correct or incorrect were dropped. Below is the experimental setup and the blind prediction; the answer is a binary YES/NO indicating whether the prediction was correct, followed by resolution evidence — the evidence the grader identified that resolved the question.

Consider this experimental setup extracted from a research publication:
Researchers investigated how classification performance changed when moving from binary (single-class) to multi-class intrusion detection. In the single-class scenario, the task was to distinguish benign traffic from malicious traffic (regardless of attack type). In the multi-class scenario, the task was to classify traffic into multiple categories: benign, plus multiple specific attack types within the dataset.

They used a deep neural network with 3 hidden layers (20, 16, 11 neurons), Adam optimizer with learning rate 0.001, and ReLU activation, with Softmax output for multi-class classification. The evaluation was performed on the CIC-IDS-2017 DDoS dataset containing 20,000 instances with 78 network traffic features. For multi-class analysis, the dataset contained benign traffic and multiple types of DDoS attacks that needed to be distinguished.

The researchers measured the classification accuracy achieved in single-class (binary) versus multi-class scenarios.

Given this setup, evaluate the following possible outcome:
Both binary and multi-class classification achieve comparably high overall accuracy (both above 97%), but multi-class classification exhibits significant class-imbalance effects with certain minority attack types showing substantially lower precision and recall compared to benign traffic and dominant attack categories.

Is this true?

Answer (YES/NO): NO